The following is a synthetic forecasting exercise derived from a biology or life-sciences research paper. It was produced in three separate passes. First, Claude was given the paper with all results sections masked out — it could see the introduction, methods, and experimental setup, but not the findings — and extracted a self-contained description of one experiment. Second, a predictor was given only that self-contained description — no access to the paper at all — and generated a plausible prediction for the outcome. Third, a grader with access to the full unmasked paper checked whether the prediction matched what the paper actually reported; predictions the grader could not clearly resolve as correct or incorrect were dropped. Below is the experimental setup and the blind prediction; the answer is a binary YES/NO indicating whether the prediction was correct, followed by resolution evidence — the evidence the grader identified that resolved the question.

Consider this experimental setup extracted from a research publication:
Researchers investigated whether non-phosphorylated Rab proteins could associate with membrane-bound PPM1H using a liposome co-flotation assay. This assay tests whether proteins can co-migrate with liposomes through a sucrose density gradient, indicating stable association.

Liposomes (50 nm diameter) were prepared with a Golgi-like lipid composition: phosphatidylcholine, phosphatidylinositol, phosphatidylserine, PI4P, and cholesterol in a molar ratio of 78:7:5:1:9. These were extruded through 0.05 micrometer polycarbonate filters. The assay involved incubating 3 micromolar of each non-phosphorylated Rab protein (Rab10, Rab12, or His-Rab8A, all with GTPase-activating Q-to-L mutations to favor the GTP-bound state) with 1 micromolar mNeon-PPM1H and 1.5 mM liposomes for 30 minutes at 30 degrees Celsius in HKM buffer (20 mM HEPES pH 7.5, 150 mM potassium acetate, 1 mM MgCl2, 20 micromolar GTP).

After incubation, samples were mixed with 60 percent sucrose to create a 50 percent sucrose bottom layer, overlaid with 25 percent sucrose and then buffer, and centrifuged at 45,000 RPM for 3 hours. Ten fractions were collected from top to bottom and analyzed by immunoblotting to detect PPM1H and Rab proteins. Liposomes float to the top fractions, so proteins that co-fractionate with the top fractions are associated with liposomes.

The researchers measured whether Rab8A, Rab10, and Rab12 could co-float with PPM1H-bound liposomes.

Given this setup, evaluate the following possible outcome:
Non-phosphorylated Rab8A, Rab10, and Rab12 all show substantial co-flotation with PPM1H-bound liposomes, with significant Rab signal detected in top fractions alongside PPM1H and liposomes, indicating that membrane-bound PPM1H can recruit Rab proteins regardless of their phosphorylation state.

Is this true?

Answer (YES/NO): NO